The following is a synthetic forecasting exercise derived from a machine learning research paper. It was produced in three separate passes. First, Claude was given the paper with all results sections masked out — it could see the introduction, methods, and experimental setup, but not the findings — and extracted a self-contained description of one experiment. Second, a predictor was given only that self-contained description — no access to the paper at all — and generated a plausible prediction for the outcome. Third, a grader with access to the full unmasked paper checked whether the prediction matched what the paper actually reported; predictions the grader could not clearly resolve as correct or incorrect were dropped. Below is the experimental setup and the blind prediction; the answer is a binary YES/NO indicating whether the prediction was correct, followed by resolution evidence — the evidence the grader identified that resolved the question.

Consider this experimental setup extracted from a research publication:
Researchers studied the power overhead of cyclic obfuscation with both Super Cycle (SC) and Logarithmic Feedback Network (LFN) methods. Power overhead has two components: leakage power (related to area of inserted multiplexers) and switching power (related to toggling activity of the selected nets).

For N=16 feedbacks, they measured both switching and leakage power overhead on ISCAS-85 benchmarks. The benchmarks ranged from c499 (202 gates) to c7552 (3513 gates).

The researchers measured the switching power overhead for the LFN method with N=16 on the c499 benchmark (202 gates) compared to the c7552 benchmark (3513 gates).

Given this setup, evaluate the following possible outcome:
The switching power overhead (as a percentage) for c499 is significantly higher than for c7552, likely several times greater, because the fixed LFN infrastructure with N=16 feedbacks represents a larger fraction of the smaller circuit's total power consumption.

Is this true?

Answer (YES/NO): YES